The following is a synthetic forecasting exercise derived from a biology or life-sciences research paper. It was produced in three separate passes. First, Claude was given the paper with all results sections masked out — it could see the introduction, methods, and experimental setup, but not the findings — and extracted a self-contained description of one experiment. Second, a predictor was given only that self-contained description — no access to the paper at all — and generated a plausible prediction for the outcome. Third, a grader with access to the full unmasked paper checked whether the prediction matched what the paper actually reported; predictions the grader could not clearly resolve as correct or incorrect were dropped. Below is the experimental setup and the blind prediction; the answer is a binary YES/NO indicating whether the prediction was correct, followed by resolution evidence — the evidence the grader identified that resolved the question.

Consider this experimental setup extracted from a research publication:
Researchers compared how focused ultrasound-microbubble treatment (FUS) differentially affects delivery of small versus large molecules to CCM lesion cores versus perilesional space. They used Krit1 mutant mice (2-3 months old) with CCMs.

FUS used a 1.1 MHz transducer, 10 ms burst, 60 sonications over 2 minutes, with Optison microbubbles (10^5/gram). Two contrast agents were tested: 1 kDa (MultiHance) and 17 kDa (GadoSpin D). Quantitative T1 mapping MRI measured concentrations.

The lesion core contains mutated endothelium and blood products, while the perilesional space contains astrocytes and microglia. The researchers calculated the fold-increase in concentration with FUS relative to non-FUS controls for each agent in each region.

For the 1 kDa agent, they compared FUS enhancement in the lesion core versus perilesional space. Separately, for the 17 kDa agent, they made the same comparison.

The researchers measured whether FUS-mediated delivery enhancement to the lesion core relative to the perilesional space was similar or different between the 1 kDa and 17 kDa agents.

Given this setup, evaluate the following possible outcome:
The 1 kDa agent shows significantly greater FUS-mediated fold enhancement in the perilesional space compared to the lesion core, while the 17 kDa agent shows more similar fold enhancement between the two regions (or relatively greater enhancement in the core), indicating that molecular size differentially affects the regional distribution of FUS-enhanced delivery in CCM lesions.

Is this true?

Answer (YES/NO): YES